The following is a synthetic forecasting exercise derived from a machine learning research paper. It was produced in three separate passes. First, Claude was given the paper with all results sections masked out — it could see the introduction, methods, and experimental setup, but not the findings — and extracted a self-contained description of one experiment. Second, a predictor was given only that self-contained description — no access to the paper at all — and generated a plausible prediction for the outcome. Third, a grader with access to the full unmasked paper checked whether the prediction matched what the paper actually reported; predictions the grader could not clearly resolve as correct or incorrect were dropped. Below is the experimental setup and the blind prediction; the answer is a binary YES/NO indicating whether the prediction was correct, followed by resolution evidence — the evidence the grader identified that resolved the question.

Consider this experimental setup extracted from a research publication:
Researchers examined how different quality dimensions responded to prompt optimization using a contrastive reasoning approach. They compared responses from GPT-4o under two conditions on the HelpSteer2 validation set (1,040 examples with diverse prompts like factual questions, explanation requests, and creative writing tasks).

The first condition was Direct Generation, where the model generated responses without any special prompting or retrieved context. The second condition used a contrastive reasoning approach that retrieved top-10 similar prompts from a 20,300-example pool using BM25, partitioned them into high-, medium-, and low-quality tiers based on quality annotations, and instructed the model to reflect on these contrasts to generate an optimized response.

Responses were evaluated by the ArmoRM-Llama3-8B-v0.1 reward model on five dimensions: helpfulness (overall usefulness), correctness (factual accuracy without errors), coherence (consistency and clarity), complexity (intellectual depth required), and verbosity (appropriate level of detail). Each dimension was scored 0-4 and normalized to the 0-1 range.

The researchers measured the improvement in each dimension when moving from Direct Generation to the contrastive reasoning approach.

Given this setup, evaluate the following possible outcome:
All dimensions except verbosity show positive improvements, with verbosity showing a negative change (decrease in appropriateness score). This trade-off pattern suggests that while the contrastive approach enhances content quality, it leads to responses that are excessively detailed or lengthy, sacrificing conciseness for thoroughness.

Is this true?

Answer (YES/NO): NO